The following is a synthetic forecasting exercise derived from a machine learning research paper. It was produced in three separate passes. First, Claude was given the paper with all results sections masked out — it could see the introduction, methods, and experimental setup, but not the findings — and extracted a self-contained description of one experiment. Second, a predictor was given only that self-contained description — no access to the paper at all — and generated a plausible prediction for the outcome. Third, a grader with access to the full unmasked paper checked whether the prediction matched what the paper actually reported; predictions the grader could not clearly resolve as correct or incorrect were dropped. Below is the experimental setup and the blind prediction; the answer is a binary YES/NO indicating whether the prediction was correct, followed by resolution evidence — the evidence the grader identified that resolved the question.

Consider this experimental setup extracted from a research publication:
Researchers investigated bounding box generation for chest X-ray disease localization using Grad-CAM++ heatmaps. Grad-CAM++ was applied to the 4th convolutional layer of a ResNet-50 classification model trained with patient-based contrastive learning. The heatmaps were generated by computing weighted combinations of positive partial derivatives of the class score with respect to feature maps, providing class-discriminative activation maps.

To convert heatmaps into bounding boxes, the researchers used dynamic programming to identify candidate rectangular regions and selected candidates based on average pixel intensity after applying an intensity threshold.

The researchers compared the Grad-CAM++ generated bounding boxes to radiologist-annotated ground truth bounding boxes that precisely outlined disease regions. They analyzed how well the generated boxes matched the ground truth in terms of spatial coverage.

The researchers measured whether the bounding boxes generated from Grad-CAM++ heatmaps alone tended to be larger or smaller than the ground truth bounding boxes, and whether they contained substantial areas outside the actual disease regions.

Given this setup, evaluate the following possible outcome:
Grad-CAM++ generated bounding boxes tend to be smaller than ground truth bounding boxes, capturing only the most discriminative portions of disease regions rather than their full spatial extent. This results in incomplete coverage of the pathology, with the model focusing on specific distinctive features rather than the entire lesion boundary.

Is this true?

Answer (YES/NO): NO